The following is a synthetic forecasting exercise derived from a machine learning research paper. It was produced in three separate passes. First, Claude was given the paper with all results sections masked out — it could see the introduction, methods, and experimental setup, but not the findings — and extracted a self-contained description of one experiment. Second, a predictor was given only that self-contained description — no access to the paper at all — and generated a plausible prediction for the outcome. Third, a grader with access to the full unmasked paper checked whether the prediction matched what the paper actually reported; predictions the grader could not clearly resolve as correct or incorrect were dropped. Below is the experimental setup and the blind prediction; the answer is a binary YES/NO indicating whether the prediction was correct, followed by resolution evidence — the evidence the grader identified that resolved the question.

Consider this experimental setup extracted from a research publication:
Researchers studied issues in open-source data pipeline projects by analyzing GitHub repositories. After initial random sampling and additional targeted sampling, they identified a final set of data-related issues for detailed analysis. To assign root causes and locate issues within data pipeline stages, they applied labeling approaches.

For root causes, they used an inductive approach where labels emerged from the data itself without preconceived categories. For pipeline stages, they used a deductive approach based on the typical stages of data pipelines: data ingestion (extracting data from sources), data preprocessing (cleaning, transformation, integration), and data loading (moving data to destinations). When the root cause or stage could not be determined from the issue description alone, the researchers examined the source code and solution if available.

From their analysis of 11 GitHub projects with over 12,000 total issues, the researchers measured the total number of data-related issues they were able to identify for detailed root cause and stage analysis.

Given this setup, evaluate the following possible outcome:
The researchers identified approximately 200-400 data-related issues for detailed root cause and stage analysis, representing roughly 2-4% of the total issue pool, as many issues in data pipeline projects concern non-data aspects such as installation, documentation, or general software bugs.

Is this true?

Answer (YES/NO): NO